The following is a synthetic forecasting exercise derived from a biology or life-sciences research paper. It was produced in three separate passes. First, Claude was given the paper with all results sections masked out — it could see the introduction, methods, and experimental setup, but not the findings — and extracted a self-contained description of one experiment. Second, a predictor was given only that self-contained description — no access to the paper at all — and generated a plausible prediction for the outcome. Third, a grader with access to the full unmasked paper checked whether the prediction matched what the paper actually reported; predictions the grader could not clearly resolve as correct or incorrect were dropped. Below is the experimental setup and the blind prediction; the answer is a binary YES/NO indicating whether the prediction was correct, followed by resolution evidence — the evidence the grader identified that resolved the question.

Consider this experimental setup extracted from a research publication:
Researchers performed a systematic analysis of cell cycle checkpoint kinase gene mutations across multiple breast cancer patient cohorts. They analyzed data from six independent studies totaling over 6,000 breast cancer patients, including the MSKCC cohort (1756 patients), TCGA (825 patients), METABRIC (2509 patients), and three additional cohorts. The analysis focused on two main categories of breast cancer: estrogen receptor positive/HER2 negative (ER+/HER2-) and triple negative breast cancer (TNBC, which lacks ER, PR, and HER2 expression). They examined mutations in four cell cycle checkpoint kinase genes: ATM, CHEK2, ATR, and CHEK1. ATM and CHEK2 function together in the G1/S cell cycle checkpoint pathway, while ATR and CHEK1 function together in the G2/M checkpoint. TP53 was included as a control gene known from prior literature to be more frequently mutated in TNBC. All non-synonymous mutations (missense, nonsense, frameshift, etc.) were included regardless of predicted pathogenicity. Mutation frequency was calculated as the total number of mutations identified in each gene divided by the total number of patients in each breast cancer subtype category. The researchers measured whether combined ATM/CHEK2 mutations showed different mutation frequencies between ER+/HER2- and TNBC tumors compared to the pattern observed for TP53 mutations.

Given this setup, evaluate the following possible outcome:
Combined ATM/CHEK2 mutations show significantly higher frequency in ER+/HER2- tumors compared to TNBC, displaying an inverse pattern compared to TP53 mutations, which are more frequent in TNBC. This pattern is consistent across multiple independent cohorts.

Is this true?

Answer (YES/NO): NO